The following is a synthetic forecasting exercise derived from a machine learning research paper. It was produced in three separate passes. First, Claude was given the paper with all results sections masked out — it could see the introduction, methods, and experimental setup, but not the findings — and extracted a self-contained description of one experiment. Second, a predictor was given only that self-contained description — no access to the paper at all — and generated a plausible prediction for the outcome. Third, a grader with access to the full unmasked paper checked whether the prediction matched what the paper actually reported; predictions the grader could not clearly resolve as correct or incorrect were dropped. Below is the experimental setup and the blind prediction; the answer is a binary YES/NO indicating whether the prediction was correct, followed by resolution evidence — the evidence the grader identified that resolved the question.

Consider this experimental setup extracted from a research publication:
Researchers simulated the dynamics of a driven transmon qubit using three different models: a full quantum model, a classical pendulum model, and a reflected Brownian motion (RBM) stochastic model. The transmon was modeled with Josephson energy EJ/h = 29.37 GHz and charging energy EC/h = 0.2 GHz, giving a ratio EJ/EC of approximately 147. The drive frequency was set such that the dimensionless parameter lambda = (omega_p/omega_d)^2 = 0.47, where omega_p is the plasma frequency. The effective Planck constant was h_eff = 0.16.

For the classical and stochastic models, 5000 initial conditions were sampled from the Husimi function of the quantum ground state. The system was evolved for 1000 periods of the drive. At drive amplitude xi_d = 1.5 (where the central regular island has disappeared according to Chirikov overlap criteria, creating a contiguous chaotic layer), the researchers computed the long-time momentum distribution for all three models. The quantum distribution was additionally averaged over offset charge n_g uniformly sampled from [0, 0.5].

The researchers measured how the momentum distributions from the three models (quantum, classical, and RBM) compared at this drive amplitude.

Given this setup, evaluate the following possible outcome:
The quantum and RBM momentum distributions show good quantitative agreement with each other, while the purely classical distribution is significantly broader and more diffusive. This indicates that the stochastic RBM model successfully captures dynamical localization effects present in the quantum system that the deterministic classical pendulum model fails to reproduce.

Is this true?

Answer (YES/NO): NO